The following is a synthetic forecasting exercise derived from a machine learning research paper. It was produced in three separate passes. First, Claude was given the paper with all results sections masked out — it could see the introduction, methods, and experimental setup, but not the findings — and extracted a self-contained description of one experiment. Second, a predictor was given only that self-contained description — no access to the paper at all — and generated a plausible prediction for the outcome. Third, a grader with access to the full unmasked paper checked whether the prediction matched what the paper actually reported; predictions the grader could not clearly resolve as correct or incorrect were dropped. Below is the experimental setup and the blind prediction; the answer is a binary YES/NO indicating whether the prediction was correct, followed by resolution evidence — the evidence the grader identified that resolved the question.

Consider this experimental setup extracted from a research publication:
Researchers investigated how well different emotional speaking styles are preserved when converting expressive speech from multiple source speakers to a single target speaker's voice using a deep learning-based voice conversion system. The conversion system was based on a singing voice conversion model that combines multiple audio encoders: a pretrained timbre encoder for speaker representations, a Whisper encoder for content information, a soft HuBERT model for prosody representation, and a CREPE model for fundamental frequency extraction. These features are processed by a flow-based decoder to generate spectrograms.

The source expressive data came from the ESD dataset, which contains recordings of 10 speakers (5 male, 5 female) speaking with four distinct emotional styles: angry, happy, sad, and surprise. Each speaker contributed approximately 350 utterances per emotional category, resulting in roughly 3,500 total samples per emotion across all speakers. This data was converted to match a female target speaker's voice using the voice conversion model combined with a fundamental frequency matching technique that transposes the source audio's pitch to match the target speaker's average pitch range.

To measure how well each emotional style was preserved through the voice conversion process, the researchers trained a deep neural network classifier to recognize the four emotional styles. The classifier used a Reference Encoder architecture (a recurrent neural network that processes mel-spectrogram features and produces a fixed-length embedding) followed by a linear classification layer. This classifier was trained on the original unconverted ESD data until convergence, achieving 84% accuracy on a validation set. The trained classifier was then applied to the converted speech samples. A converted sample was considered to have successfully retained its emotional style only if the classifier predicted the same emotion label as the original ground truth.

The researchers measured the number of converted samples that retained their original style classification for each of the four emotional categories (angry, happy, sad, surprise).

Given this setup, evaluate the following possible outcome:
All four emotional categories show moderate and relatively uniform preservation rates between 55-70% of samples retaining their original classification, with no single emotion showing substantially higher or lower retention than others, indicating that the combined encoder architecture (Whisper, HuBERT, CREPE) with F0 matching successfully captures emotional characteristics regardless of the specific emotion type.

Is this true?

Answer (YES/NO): NO